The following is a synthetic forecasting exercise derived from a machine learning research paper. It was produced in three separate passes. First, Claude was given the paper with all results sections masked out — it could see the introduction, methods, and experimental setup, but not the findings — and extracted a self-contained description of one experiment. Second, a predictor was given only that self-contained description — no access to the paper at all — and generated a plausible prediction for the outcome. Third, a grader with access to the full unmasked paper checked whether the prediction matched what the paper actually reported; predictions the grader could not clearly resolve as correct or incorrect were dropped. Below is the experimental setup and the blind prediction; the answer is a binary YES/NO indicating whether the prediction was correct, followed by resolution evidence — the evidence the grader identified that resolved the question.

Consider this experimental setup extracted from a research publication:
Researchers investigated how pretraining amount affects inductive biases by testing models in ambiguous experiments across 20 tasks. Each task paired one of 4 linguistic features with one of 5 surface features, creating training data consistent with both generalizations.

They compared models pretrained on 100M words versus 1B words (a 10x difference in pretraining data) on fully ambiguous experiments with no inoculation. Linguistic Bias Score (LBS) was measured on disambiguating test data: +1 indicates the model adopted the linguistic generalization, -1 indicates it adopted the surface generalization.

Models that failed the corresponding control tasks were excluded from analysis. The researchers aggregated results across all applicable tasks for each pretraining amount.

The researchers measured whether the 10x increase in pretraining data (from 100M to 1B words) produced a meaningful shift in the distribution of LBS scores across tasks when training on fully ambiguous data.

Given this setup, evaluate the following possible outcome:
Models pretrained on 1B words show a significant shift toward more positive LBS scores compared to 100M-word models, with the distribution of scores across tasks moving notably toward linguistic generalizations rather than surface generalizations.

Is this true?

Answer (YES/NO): NO